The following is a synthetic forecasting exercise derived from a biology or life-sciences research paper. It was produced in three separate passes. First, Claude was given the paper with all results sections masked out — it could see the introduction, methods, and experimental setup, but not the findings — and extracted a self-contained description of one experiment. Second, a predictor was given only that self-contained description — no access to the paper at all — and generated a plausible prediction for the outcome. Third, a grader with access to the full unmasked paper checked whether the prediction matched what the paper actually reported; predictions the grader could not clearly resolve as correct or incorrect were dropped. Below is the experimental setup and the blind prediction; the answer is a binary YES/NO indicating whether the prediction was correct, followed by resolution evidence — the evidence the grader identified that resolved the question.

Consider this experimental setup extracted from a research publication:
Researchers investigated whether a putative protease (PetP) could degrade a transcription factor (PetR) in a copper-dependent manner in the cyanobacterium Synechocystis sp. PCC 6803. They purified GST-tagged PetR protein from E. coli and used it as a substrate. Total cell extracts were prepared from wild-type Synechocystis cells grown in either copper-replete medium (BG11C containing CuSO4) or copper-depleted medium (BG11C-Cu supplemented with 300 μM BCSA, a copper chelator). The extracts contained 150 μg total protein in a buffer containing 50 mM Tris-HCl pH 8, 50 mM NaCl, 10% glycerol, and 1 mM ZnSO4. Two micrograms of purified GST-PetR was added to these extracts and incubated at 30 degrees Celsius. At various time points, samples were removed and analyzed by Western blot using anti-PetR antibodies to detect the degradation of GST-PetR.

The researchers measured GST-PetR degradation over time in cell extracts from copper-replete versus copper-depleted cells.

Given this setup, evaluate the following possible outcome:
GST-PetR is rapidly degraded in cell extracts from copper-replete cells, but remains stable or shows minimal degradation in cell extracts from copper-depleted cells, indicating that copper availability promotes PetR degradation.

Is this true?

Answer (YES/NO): YES